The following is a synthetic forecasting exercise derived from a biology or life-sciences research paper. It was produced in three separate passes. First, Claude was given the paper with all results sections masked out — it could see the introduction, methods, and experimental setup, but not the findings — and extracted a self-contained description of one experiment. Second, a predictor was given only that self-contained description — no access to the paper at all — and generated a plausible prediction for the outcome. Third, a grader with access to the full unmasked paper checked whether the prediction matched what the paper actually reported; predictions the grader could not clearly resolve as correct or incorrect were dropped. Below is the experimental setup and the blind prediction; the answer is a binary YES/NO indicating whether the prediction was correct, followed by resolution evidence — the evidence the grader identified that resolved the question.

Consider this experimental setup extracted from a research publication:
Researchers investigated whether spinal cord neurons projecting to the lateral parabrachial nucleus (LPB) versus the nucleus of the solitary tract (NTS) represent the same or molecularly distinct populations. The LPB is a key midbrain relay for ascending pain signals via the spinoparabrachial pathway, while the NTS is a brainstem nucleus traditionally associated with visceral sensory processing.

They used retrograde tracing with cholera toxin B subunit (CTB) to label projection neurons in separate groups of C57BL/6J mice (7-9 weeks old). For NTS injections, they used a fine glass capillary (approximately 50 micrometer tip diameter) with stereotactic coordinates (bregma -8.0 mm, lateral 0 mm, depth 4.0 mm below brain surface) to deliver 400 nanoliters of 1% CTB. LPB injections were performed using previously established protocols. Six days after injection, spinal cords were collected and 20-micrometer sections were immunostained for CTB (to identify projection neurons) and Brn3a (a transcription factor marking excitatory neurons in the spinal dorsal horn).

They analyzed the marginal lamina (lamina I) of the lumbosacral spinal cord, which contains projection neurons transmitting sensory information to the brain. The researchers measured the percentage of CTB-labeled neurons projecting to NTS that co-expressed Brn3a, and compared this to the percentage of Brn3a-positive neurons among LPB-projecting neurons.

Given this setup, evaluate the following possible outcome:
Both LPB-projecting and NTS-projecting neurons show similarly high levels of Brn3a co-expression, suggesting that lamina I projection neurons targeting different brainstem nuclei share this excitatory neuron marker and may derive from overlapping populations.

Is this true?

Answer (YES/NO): NO